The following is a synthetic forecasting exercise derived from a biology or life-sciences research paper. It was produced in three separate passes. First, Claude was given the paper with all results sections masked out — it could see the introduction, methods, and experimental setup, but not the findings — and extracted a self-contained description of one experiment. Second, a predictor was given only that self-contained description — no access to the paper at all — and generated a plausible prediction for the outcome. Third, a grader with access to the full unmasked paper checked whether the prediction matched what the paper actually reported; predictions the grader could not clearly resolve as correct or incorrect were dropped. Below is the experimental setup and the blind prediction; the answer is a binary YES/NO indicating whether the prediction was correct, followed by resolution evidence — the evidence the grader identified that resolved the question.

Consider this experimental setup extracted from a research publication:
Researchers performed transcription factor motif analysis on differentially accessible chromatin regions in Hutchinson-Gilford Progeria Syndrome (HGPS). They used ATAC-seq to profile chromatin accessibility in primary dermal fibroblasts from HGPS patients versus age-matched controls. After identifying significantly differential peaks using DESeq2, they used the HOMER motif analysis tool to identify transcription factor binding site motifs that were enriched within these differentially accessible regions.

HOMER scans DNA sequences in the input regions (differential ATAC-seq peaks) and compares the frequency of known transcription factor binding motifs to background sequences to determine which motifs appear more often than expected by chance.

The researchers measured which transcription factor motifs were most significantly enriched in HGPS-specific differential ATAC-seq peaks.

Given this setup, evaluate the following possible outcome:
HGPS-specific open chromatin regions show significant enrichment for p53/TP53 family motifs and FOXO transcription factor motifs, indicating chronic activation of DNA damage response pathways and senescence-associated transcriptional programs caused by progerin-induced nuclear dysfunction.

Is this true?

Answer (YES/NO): NO